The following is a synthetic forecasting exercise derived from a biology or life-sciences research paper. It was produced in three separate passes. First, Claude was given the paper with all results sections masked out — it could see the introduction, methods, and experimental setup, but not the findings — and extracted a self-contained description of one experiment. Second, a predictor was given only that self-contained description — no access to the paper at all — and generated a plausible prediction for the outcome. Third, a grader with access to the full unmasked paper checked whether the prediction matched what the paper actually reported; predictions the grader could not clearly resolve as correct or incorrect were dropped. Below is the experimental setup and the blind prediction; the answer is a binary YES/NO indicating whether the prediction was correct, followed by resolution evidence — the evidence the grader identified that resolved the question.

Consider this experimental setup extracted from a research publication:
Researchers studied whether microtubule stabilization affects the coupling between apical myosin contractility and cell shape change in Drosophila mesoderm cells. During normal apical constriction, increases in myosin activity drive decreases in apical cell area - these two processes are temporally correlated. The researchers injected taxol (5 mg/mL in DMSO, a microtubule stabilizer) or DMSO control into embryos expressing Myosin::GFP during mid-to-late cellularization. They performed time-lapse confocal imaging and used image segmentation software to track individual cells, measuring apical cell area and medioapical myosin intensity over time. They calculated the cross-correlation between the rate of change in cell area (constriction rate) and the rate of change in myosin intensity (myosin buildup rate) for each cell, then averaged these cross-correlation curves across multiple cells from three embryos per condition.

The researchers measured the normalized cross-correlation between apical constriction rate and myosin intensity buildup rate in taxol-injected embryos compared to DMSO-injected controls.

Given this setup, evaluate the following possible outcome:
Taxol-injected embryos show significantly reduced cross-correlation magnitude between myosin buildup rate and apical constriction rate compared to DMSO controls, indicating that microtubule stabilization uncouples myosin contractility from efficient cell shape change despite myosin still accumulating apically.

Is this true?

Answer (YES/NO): NO